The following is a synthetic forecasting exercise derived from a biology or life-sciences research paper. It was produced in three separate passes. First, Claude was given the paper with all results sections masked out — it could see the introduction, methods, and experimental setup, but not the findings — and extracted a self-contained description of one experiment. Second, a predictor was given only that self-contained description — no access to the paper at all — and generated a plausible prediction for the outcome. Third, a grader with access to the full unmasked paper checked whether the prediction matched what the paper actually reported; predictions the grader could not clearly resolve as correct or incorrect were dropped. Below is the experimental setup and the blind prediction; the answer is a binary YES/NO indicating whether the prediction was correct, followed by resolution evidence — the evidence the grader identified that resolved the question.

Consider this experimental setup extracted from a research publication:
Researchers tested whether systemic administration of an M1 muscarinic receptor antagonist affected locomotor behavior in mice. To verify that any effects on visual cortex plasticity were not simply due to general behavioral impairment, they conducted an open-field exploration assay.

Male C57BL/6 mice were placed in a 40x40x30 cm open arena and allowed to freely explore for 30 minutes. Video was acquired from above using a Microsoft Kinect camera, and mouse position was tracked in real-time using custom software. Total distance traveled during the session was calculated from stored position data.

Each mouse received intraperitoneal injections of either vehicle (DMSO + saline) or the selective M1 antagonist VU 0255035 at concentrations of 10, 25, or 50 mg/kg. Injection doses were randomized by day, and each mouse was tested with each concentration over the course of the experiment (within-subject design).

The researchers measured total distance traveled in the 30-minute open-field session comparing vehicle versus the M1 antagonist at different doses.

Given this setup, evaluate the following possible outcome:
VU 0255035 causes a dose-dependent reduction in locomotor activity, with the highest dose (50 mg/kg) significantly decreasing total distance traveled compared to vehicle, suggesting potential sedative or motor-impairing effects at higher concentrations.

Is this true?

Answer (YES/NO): YES